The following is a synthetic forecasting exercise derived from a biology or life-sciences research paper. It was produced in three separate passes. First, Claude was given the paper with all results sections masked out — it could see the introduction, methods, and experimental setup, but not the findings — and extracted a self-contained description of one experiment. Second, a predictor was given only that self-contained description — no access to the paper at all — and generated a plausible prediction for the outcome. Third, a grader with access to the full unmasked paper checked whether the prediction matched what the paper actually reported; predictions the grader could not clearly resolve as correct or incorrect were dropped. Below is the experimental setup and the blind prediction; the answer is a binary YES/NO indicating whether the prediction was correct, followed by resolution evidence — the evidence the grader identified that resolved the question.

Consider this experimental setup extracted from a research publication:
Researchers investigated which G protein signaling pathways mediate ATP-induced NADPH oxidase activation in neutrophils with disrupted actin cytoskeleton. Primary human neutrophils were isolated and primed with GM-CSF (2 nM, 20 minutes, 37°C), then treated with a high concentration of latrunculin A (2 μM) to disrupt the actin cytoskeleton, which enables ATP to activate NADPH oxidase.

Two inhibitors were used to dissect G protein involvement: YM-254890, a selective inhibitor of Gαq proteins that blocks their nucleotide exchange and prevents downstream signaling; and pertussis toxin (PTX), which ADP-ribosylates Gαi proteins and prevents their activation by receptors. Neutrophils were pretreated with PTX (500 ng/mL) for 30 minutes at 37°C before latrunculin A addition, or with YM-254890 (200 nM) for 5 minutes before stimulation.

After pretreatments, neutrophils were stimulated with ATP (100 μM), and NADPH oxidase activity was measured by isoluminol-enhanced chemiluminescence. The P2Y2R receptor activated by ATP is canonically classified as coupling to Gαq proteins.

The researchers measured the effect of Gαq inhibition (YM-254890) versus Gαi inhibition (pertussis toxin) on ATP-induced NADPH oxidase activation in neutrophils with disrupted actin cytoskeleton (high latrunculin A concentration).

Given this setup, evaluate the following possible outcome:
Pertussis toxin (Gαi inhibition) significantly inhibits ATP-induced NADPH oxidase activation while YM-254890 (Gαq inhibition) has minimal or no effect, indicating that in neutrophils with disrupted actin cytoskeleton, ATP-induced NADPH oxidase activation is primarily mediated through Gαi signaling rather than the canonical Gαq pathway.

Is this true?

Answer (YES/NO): NO